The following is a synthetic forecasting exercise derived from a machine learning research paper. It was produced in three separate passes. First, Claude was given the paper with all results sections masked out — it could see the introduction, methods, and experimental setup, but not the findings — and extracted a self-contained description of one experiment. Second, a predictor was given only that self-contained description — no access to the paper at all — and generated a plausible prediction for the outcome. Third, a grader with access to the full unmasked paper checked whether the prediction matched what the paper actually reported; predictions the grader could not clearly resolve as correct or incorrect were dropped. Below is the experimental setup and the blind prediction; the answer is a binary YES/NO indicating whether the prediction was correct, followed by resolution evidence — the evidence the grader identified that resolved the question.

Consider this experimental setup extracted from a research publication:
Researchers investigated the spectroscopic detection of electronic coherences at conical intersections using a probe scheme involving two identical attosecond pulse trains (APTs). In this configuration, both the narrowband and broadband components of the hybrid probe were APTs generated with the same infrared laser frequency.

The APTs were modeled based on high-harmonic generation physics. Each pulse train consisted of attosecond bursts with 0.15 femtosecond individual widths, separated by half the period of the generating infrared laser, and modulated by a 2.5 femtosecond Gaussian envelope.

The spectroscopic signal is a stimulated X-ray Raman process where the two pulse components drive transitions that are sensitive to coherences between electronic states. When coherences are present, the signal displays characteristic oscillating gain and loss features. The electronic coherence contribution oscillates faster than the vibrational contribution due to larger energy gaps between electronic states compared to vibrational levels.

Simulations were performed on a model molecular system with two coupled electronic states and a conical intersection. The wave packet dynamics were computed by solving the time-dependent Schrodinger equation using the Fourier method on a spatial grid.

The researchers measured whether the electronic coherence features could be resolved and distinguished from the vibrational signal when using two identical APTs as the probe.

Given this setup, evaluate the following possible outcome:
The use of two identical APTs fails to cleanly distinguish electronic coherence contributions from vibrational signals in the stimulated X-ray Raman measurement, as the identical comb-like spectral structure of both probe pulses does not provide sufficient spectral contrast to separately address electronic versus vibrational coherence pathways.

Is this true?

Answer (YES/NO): YES